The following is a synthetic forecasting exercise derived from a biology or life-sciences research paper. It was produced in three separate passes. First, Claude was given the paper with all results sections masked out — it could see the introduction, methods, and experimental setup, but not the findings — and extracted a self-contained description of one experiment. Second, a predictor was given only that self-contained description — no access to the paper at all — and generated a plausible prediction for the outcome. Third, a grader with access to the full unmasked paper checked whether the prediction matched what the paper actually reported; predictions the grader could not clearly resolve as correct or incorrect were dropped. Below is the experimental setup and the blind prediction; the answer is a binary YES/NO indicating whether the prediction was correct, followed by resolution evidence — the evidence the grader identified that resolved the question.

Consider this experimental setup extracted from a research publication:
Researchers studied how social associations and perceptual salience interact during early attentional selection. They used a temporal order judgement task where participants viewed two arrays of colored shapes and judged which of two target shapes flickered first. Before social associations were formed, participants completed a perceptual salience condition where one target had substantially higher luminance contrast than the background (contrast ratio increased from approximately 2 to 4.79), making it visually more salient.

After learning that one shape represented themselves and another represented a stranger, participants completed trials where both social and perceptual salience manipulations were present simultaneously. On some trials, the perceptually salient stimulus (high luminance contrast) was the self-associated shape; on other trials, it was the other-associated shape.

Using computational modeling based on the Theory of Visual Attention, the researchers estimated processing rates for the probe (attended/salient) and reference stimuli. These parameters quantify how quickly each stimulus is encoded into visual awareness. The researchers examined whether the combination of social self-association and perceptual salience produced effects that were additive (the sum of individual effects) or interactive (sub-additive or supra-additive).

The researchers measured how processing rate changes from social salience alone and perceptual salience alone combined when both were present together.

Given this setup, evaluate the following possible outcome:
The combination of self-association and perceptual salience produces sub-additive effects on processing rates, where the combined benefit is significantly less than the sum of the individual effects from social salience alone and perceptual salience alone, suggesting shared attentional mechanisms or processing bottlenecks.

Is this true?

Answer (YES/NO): NO